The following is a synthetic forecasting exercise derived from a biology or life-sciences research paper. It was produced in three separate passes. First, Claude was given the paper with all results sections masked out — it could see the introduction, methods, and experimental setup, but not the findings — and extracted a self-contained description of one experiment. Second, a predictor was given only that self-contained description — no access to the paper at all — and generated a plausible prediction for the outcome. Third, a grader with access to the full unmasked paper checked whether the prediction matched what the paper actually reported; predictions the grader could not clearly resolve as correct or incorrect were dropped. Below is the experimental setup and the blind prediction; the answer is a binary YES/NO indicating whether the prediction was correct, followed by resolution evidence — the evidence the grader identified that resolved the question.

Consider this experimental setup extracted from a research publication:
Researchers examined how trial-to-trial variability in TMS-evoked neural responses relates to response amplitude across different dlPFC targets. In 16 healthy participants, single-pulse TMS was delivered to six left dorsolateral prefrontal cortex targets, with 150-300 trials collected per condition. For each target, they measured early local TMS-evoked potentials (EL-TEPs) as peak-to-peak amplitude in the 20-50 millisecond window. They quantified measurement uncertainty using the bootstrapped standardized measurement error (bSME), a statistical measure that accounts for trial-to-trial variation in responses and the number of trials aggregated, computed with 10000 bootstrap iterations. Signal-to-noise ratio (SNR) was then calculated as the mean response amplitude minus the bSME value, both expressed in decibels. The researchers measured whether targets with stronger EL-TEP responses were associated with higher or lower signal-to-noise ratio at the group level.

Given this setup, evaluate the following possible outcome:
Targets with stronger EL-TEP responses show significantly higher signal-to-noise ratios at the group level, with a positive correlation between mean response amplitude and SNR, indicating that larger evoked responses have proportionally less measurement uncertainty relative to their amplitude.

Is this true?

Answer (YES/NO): YES